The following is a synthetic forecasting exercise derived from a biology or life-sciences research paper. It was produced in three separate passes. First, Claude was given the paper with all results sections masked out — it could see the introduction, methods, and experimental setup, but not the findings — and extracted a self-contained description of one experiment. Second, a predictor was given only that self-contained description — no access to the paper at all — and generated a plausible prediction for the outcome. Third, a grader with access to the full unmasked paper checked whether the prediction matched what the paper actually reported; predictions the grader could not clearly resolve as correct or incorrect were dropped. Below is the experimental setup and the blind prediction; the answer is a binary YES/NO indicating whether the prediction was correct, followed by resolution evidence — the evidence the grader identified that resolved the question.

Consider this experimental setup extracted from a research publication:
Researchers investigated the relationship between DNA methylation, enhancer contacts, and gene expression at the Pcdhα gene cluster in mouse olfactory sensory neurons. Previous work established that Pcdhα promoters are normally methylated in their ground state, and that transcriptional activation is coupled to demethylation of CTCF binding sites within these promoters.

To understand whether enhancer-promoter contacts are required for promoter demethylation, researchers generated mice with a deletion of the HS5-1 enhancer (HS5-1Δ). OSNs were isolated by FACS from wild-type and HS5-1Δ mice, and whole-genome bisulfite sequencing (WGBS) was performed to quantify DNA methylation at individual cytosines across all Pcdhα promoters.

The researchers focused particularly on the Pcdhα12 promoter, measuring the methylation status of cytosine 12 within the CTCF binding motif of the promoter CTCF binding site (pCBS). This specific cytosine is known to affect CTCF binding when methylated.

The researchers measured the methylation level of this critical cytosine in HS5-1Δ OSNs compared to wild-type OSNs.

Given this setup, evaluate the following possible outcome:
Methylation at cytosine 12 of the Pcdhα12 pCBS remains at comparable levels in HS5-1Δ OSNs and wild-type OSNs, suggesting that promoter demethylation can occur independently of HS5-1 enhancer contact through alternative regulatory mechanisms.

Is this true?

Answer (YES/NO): NO